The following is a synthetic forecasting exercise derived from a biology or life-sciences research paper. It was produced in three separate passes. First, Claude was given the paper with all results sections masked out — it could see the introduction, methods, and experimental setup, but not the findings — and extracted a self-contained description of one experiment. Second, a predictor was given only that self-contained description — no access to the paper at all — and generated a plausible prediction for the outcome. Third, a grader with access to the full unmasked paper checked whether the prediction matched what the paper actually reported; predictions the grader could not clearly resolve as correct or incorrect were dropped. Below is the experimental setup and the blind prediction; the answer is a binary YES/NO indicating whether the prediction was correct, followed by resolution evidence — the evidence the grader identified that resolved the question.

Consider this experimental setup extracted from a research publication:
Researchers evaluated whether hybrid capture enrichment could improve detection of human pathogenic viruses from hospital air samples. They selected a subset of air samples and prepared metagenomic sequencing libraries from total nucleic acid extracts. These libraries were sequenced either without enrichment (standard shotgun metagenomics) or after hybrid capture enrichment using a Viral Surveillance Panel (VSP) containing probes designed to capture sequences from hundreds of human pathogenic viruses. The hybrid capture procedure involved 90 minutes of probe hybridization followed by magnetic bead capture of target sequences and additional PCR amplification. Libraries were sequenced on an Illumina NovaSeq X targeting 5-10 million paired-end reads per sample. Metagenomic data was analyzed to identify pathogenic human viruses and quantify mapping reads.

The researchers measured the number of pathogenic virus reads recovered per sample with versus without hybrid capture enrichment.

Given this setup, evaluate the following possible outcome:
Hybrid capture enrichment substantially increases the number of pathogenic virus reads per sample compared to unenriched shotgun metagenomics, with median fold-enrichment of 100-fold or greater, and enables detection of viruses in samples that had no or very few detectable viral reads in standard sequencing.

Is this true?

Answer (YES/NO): YES